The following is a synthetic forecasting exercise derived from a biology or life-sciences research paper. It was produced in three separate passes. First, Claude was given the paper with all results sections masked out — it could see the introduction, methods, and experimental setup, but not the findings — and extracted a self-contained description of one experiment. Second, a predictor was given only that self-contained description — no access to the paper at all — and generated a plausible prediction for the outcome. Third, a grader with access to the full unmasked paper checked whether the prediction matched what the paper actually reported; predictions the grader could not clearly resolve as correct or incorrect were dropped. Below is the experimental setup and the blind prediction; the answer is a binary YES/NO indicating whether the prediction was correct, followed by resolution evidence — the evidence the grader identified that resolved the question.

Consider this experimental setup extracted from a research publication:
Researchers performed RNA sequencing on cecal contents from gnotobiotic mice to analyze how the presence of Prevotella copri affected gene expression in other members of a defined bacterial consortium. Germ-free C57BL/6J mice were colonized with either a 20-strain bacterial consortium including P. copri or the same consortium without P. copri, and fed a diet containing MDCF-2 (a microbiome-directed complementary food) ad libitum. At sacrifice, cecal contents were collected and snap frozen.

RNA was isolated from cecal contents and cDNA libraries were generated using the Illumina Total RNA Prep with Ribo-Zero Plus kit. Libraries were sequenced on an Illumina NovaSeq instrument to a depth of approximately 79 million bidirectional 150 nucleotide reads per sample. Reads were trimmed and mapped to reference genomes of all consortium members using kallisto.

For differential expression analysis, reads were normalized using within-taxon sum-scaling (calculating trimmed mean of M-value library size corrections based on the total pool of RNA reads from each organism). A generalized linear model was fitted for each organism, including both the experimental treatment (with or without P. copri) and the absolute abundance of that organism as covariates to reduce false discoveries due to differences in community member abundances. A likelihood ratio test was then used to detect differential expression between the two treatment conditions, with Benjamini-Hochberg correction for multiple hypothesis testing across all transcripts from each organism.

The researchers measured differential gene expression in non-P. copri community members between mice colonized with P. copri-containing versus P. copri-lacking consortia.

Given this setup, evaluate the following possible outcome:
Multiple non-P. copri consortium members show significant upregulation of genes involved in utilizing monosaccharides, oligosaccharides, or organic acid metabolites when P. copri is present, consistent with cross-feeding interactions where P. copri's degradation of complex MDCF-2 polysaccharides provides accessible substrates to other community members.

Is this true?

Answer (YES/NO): YES